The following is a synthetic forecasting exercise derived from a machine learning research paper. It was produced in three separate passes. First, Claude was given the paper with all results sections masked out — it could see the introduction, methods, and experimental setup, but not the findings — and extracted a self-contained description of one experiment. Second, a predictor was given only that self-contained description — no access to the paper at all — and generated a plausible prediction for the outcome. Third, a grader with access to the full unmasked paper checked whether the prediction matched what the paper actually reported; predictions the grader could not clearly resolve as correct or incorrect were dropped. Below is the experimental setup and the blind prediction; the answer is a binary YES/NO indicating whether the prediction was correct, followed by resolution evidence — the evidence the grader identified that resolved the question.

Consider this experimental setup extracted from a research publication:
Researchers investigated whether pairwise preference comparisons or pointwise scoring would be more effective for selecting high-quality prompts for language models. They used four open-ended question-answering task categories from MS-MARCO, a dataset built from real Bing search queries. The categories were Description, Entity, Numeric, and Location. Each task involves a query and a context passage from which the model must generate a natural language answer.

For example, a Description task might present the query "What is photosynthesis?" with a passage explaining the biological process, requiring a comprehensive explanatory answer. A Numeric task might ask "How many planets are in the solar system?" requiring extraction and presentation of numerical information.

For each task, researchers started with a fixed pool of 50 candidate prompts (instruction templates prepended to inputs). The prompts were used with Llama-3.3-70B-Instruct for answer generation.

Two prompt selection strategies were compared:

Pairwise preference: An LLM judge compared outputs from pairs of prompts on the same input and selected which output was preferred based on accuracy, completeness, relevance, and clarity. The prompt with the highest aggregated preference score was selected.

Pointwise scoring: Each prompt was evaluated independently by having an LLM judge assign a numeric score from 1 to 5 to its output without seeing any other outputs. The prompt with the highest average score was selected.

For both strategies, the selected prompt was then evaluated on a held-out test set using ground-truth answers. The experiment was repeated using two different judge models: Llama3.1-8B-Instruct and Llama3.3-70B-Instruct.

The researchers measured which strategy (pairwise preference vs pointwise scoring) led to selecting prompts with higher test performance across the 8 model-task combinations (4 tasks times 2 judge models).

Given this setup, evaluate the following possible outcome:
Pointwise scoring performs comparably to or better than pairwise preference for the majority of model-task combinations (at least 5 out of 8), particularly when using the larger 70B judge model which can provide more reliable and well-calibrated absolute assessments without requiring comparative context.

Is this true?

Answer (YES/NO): NO